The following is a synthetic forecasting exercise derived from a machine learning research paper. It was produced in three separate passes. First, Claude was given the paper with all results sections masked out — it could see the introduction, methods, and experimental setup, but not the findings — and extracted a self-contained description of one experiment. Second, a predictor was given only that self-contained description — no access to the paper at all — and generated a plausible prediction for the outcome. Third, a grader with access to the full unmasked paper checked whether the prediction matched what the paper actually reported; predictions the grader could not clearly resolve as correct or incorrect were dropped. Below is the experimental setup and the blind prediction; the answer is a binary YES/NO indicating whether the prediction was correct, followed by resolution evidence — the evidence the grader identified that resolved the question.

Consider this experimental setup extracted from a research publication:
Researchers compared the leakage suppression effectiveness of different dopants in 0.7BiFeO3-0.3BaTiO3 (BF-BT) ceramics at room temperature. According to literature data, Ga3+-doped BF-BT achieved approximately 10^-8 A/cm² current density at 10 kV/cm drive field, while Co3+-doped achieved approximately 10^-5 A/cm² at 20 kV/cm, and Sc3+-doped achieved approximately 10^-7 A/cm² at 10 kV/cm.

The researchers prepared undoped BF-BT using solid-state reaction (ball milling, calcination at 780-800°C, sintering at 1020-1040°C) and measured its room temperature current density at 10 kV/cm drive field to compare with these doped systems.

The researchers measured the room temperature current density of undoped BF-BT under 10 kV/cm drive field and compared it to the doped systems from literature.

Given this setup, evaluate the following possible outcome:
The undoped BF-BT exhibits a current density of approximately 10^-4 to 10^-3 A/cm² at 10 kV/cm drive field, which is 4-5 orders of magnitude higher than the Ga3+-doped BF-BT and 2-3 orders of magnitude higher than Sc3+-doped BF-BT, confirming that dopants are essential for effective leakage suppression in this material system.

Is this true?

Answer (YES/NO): NO